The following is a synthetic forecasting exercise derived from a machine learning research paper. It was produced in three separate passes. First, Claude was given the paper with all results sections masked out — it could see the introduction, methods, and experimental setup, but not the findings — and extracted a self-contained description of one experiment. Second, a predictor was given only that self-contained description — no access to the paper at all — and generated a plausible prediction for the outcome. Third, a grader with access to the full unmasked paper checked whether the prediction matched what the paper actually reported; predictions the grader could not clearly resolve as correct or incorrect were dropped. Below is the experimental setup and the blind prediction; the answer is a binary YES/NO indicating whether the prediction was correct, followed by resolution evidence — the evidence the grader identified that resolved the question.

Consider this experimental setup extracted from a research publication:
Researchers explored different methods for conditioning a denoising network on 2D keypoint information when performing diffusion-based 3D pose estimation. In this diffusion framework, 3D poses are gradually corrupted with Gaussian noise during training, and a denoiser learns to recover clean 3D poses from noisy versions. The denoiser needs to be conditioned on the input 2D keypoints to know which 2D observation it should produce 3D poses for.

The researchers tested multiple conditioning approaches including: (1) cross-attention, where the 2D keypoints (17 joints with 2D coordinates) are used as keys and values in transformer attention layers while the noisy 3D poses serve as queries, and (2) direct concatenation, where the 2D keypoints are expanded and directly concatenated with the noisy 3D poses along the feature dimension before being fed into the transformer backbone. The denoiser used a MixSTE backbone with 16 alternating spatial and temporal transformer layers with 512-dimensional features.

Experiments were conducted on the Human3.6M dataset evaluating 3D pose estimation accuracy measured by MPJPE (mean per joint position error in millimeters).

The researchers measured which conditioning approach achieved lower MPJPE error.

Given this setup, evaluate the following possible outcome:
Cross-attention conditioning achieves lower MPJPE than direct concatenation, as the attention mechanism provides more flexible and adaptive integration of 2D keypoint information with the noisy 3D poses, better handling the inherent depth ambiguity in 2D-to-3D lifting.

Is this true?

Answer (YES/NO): NO